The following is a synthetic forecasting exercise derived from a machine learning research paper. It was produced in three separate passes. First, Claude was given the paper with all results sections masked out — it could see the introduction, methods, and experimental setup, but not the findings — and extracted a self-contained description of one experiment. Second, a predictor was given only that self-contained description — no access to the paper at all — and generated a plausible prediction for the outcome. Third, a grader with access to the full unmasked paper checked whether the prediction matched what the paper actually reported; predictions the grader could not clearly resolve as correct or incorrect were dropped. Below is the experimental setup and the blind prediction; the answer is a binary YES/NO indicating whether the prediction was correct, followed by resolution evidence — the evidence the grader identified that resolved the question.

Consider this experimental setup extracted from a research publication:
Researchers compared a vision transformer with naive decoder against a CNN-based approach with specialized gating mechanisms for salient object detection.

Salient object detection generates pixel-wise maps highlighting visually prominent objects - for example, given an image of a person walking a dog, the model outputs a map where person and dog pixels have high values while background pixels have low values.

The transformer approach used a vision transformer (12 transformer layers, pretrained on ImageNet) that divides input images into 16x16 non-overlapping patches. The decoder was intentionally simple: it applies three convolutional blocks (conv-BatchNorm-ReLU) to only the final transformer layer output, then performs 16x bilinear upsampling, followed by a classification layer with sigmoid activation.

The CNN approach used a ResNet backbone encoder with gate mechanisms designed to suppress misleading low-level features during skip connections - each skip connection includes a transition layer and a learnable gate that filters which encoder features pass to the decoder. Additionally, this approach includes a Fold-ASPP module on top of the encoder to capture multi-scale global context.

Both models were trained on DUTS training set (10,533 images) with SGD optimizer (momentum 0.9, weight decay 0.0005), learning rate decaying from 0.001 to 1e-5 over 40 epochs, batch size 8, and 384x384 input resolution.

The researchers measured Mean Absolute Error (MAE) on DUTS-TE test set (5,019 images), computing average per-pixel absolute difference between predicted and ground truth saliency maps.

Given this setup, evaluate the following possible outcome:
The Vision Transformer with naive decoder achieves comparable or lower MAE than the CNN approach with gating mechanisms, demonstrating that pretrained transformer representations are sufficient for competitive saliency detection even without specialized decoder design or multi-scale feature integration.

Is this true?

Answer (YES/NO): YES